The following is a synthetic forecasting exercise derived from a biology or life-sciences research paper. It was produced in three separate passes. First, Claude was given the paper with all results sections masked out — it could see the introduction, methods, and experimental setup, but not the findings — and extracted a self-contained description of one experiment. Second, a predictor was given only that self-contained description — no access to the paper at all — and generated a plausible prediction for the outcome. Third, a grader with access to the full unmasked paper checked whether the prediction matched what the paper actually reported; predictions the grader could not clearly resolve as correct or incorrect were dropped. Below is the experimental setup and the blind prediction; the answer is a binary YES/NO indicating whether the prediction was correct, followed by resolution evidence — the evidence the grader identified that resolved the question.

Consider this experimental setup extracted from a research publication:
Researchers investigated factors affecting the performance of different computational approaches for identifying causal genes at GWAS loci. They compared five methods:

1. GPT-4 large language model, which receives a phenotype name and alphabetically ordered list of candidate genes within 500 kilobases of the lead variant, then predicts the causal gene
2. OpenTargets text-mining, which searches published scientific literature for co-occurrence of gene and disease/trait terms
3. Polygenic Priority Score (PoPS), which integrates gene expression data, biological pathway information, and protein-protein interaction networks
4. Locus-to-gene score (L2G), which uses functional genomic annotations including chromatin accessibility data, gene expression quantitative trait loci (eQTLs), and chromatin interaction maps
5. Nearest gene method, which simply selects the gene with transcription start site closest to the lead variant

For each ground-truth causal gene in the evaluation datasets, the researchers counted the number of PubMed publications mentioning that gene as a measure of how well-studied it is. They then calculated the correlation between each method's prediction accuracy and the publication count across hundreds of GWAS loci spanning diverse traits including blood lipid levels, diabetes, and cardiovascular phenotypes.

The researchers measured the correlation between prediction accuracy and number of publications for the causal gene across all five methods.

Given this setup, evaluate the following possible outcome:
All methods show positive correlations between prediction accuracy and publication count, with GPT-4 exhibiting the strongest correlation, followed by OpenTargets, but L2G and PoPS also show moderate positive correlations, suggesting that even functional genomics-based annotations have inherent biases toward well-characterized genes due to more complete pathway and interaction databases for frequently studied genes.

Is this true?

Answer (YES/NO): NO